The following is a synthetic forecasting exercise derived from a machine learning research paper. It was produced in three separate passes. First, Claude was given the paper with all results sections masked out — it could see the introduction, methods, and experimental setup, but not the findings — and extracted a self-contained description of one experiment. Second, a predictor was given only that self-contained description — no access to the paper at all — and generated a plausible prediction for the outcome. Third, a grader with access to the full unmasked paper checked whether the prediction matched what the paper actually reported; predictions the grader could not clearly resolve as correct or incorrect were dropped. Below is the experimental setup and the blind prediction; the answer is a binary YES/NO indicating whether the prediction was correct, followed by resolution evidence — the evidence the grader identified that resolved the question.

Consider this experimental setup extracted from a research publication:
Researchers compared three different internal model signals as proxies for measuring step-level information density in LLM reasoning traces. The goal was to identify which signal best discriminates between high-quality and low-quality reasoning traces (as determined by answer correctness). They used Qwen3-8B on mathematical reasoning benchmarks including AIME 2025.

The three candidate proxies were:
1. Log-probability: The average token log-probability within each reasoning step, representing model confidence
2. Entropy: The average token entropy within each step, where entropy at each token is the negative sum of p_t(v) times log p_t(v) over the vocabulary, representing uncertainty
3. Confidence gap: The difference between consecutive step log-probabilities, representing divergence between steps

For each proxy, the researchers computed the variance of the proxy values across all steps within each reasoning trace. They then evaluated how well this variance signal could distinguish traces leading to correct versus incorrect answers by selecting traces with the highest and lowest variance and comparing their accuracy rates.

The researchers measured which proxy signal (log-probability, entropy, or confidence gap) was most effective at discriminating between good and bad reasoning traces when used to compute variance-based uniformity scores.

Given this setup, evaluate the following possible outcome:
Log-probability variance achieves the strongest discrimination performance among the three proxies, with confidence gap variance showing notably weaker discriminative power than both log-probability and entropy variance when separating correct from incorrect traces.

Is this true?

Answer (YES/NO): NO